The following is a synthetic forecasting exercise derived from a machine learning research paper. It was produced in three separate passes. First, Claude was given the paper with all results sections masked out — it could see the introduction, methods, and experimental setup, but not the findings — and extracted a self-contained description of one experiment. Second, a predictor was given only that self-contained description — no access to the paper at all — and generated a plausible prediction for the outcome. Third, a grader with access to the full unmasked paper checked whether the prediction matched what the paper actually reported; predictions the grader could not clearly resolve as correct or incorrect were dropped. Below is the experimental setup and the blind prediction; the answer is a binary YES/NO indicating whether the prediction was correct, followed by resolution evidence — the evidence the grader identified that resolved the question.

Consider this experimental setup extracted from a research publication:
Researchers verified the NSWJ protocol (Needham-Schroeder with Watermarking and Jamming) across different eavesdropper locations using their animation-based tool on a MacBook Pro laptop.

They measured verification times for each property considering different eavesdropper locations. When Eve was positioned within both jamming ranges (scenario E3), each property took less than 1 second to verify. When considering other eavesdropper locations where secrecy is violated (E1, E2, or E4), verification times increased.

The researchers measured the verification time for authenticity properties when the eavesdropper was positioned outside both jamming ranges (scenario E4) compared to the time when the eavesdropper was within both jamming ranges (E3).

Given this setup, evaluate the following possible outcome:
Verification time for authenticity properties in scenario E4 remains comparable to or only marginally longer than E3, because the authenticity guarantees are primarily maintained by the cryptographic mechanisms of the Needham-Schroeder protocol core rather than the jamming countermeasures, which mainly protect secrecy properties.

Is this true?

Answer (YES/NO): NO